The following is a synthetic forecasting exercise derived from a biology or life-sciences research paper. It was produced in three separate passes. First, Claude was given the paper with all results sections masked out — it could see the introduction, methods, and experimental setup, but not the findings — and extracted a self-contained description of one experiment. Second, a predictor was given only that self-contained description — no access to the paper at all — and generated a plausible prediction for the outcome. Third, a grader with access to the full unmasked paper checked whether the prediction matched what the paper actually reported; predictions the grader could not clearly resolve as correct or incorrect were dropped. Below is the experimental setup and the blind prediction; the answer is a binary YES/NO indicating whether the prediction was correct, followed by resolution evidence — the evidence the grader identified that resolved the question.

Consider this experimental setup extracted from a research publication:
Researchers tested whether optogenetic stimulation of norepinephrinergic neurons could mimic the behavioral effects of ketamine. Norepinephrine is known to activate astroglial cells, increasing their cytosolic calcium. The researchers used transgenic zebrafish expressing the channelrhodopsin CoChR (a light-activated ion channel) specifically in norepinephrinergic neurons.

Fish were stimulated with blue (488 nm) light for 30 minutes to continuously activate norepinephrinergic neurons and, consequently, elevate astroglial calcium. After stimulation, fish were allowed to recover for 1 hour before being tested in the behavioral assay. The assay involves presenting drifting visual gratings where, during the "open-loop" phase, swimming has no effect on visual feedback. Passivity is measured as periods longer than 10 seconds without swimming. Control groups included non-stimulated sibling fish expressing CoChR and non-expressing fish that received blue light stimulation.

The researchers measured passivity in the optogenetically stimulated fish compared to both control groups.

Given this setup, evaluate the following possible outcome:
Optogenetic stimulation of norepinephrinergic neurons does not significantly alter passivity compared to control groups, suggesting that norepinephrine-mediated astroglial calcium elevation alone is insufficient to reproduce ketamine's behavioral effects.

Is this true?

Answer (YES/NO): NO